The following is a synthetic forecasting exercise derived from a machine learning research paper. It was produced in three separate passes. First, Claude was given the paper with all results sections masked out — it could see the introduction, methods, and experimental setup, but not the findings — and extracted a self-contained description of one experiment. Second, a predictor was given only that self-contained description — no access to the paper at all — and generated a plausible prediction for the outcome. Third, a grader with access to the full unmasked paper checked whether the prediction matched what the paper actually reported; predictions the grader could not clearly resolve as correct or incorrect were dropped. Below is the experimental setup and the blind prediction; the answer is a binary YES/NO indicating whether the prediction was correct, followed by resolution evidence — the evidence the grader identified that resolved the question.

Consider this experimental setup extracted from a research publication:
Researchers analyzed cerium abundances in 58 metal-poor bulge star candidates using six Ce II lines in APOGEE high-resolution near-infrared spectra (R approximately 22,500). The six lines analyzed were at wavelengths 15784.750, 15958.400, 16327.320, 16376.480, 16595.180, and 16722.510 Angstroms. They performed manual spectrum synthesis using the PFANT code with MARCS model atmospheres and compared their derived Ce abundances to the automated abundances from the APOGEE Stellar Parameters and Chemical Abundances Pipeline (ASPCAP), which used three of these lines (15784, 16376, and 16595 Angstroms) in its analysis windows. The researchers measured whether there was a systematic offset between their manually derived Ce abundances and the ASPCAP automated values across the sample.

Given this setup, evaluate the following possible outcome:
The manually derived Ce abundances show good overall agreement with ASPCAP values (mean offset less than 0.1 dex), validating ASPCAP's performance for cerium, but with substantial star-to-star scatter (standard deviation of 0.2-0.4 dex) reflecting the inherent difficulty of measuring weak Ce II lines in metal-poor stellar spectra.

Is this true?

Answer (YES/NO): NO